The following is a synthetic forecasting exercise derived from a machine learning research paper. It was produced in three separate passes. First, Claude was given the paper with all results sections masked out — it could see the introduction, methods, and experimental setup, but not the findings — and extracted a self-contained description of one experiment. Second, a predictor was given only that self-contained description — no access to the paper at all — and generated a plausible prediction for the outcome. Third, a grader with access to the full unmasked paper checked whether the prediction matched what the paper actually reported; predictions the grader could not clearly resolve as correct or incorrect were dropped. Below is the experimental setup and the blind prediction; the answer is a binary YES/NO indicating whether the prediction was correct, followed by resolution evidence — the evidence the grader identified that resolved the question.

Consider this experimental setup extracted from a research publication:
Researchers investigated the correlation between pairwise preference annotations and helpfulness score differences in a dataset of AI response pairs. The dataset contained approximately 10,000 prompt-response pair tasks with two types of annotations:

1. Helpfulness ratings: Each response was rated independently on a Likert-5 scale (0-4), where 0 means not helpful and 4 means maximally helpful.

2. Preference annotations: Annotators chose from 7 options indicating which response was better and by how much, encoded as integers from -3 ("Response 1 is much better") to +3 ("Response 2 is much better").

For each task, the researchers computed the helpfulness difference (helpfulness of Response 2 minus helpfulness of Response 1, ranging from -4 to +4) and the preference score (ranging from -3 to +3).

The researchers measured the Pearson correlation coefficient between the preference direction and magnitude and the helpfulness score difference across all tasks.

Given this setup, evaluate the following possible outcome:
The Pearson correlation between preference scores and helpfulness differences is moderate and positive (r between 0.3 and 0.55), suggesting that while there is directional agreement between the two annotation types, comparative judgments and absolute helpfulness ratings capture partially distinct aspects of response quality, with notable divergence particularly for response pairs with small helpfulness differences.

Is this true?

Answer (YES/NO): NO